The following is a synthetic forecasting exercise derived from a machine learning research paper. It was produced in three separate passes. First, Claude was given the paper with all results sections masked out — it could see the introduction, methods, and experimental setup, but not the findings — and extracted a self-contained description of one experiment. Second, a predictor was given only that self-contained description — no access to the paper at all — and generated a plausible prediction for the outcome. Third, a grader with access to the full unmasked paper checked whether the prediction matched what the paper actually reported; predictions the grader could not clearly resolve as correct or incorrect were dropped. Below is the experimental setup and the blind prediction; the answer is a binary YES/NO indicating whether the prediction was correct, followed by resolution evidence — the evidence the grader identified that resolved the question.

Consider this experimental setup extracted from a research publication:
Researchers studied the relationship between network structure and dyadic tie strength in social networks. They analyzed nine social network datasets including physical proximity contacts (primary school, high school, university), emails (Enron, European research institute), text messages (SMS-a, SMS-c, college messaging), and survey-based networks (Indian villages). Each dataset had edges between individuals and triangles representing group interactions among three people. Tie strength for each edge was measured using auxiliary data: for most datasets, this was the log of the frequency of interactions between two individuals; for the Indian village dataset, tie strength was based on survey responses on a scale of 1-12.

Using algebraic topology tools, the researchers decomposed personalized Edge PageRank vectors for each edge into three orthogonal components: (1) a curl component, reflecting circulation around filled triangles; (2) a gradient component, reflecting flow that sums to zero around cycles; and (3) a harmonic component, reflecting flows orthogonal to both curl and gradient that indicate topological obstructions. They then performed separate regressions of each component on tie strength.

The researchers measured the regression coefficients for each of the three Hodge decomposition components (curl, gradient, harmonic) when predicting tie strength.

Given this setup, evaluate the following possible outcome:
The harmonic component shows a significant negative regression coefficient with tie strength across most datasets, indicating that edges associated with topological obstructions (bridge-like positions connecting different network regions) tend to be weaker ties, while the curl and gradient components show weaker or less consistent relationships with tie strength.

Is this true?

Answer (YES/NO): NO